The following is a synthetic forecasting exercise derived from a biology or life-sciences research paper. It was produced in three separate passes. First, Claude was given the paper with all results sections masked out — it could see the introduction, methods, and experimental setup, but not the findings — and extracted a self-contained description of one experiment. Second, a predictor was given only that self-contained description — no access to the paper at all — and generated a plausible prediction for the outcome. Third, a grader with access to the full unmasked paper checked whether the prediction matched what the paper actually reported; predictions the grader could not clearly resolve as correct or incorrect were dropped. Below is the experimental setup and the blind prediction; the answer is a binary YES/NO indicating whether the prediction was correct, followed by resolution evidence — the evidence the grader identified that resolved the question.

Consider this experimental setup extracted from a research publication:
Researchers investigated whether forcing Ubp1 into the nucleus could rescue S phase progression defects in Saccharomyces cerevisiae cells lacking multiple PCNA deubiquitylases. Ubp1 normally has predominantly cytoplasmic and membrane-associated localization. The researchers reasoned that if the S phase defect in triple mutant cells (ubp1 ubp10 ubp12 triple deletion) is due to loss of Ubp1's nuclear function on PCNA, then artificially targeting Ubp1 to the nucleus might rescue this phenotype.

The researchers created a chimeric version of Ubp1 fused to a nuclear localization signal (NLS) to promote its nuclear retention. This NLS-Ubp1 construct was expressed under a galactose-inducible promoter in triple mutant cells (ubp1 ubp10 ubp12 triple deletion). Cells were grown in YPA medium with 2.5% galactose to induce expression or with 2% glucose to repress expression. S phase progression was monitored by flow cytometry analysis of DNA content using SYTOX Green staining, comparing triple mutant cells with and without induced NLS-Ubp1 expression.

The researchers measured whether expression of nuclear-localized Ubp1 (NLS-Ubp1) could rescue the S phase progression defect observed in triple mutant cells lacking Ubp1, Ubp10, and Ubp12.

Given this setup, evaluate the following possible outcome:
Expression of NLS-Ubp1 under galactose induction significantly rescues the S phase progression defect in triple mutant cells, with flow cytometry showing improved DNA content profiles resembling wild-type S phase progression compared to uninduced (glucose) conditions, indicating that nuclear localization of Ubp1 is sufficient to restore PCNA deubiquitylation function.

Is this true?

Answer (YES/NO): NO